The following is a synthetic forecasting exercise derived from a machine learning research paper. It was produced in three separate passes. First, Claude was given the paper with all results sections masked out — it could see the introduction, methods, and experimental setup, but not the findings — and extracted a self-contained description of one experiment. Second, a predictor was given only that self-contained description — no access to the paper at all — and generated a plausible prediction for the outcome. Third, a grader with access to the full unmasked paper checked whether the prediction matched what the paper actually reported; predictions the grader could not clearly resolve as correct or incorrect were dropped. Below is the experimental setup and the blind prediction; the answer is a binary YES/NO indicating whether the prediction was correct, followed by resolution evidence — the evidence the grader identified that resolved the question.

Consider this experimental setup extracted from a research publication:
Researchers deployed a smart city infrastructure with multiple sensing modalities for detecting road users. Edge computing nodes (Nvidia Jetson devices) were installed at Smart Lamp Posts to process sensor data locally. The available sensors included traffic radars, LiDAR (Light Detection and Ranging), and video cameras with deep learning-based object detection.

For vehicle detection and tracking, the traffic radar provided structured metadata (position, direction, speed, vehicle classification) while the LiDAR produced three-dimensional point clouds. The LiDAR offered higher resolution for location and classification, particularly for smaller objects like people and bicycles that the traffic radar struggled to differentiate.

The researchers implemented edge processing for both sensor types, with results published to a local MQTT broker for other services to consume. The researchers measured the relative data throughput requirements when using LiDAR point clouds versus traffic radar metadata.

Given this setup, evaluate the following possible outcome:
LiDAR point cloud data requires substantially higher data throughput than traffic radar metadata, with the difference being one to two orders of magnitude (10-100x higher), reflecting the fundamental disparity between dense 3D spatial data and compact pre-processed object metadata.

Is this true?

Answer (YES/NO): NO